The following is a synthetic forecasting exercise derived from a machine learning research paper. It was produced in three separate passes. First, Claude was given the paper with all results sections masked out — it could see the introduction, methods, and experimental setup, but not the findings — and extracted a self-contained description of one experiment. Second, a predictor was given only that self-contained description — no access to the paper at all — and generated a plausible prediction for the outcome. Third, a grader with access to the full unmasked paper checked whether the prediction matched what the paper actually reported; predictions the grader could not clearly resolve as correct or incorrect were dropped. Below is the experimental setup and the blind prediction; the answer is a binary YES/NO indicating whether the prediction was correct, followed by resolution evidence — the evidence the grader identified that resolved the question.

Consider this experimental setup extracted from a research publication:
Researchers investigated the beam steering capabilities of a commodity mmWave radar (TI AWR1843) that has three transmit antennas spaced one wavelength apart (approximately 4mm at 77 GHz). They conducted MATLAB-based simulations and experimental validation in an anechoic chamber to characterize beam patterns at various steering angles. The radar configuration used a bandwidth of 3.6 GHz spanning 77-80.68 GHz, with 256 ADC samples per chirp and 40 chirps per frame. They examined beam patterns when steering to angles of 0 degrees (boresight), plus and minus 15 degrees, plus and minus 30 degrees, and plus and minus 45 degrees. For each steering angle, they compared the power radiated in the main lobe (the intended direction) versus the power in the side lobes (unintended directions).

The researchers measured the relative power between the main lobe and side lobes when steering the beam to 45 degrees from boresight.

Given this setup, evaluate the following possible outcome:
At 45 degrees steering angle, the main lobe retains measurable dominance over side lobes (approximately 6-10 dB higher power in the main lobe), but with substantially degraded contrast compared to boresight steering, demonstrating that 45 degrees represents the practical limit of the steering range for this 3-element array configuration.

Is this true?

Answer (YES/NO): NO